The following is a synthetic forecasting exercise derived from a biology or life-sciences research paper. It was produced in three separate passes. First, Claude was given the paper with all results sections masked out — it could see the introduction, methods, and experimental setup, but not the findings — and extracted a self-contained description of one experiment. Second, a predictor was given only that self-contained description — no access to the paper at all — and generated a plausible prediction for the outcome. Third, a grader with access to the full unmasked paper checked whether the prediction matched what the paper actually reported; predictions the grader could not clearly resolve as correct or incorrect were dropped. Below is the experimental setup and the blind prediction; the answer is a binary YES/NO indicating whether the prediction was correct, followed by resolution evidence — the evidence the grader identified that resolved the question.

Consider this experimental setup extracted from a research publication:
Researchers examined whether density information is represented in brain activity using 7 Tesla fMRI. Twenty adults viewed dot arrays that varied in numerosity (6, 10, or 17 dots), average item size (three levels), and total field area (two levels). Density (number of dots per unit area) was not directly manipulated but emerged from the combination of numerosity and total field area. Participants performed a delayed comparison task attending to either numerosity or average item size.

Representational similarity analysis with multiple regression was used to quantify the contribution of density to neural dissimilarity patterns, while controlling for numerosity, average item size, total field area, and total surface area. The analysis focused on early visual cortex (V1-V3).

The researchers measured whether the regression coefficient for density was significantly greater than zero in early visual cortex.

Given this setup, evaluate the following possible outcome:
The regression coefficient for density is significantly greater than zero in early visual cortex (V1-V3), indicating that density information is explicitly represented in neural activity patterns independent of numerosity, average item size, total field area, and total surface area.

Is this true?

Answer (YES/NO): YES